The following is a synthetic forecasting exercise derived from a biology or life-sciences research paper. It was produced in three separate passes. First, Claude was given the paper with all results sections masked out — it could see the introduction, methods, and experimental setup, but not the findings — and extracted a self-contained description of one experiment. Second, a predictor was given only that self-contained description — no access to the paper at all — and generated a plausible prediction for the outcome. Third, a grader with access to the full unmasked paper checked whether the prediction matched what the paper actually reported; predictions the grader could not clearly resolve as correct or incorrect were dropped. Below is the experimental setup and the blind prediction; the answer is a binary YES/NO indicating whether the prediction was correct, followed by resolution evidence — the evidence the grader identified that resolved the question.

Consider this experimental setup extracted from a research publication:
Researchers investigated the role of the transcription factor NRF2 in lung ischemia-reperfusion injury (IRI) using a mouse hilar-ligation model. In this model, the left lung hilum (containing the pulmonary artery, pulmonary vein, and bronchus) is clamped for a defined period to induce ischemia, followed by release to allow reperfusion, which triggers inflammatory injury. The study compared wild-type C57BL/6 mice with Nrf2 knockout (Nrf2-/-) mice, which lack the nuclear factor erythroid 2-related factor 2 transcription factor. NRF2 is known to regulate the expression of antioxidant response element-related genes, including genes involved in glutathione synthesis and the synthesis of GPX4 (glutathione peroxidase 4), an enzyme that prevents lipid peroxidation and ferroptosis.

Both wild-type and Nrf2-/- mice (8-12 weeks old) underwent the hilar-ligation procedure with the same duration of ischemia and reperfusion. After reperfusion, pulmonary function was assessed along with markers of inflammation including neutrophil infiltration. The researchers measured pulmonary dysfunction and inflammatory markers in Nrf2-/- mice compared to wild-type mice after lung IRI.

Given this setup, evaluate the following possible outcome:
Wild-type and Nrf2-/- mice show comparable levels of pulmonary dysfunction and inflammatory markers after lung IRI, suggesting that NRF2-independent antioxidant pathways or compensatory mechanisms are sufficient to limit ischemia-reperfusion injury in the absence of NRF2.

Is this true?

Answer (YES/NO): NO